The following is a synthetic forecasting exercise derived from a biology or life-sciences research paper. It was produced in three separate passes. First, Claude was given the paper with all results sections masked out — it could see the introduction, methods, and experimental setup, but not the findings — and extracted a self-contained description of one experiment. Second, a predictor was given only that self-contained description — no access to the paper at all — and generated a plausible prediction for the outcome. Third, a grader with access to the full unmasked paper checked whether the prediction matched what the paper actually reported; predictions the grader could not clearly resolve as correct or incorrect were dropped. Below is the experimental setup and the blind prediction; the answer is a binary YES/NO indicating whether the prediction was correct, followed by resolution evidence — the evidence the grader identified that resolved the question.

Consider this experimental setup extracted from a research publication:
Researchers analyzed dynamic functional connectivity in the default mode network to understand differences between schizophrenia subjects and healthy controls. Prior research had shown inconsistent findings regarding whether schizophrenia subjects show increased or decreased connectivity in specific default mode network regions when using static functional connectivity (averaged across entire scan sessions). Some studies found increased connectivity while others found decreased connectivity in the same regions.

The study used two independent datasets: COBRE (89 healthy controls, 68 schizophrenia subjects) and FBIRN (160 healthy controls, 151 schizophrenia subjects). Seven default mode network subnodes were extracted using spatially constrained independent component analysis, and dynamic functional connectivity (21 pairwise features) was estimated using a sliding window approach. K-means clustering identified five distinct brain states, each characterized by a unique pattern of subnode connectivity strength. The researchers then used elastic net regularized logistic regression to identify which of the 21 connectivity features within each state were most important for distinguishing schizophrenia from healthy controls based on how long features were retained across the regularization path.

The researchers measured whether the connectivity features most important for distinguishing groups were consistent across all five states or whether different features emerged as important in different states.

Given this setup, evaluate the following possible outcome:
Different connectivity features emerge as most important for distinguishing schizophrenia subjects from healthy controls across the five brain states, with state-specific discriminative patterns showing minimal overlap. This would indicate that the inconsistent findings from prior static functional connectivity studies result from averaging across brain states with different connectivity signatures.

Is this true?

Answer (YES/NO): NO